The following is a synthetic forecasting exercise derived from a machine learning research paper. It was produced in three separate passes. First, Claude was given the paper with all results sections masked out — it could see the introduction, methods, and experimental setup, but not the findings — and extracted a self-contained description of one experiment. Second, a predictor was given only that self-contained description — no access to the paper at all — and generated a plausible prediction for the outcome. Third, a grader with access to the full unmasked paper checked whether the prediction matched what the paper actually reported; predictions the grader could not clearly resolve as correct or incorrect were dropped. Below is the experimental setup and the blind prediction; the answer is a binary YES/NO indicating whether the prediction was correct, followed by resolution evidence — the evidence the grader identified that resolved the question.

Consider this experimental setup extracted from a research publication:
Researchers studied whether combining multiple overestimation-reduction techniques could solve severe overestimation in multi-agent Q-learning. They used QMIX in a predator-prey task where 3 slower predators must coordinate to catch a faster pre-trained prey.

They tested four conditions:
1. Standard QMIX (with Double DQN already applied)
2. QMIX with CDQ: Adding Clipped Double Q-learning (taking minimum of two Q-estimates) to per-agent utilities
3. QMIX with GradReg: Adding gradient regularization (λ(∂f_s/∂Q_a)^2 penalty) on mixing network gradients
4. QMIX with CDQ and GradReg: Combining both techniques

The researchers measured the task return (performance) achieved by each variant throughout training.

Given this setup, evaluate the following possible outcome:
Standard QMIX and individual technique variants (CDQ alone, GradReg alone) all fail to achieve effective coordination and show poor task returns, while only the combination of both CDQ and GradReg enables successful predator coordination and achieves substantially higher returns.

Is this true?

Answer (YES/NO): NO